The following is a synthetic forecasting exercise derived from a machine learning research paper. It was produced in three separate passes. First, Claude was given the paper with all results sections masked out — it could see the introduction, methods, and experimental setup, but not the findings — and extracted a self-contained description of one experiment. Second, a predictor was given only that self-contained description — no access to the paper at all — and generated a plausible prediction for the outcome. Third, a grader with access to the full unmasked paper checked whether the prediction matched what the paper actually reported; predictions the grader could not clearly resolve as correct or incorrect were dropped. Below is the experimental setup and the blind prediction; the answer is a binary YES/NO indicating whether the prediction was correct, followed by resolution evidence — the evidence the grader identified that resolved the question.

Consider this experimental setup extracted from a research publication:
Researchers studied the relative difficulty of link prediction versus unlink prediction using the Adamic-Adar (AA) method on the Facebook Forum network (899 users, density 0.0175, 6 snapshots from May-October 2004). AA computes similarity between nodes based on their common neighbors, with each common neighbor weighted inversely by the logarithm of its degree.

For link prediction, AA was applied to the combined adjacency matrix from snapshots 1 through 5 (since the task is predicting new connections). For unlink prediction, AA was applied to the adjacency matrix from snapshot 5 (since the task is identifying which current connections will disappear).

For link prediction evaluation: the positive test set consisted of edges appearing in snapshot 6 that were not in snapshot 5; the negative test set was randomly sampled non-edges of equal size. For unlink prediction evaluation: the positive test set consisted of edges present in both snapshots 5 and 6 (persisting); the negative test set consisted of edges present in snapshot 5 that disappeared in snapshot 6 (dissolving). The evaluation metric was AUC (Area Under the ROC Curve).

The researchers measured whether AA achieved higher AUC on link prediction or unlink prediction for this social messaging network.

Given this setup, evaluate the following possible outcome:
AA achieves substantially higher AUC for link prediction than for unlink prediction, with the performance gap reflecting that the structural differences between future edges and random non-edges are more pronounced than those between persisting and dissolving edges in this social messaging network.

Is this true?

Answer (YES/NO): NO